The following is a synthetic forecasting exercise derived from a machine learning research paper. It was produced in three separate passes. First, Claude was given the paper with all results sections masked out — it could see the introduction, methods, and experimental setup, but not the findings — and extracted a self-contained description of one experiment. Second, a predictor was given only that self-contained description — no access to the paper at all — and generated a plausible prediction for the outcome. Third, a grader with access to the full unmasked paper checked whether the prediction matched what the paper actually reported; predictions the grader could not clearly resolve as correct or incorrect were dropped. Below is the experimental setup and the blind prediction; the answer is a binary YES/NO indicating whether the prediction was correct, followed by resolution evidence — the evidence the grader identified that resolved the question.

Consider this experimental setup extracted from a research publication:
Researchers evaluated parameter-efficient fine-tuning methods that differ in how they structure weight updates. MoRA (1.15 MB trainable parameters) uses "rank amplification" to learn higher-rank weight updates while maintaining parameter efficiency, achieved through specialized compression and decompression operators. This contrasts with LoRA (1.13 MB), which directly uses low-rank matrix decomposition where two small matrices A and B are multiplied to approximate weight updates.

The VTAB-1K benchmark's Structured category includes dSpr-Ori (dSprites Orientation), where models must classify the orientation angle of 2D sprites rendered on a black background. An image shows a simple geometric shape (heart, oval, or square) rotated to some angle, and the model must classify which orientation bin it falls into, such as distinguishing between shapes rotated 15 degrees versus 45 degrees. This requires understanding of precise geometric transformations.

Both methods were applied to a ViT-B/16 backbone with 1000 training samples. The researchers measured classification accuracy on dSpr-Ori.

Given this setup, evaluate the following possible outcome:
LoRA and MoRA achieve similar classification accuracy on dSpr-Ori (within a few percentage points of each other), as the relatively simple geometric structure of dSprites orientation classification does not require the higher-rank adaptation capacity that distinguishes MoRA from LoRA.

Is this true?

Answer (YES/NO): YES